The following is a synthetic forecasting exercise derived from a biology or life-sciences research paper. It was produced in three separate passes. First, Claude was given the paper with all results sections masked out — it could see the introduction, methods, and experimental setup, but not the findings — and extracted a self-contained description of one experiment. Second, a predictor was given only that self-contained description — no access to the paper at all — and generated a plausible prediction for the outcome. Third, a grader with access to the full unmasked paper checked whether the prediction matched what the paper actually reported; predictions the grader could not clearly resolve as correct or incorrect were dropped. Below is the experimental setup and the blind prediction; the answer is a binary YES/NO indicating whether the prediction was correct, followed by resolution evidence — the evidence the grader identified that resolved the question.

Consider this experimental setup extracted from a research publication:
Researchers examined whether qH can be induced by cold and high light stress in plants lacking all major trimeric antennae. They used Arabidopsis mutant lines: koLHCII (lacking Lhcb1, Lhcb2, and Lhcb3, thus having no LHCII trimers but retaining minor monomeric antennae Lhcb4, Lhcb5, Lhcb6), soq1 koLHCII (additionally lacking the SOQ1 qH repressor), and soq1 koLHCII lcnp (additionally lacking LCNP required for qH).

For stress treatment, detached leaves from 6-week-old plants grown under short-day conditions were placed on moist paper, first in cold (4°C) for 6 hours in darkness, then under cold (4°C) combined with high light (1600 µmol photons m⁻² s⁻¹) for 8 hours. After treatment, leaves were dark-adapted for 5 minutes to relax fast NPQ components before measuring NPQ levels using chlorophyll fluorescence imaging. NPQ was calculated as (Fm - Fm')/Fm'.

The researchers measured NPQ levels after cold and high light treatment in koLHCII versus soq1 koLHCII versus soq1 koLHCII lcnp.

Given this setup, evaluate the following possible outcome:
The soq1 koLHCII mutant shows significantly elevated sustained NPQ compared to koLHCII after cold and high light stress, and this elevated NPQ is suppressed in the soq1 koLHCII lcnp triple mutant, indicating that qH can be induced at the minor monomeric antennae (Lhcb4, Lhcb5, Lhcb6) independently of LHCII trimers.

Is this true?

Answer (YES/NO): YES